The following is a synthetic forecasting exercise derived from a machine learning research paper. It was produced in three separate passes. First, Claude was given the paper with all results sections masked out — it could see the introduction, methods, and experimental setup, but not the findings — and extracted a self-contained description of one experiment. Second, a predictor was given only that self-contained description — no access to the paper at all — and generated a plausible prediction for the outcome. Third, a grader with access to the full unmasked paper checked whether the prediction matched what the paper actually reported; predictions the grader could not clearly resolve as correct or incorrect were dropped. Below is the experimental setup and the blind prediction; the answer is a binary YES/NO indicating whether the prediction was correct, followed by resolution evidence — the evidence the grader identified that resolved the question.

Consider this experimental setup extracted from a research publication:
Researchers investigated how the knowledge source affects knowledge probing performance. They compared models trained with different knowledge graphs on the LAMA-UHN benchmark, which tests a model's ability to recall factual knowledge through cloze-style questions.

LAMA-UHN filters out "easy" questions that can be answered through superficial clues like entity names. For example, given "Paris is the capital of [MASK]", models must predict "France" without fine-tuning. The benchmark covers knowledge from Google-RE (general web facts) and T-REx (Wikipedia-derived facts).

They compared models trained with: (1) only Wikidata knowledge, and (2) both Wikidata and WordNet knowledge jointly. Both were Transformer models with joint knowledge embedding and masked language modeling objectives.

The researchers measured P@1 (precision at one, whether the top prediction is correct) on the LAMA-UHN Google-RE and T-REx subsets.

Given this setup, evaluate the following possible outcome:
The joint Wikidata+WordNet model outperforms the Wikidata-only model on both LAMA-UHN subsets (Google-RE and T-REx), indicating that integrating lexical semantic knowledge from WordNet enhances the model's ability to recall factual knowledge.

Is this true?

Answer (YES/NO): YES